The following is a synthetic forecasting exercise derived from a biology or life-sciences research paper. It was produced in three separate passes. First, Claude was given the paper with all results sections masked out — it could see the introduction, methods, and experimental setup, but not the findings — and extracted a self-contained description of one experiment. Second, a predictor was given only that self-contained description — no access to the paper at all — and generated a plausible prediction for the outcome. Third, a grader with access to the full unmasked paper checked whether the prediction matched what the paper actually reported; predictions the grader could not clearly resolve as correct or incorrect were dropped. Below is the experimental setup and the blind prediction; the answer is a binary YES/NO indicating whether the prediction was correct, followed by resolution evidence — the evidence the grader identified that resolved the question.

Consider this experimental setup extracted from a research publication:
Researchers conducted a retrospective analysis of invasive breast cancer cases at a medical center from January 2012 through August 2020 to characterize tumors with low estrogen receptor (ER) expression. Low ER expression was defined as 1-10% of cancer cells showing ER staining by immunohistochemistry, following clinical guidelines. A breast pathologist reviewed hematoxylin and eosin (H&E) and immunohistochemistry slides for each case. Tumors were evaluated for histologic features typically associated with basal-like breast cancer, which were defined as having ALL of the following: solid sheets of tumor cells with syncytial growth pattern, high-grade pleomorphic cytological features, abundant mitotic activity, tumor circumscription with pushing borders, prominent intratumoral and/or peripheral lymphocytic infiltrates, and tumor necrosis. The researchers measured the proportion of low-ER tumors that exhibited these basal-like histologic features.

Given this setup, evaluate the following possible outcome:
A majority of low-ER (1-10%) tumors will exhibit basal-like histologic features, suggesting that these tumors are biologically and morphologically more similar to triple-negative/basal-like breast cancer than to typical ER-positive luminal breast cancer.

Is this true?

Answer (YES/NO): NO